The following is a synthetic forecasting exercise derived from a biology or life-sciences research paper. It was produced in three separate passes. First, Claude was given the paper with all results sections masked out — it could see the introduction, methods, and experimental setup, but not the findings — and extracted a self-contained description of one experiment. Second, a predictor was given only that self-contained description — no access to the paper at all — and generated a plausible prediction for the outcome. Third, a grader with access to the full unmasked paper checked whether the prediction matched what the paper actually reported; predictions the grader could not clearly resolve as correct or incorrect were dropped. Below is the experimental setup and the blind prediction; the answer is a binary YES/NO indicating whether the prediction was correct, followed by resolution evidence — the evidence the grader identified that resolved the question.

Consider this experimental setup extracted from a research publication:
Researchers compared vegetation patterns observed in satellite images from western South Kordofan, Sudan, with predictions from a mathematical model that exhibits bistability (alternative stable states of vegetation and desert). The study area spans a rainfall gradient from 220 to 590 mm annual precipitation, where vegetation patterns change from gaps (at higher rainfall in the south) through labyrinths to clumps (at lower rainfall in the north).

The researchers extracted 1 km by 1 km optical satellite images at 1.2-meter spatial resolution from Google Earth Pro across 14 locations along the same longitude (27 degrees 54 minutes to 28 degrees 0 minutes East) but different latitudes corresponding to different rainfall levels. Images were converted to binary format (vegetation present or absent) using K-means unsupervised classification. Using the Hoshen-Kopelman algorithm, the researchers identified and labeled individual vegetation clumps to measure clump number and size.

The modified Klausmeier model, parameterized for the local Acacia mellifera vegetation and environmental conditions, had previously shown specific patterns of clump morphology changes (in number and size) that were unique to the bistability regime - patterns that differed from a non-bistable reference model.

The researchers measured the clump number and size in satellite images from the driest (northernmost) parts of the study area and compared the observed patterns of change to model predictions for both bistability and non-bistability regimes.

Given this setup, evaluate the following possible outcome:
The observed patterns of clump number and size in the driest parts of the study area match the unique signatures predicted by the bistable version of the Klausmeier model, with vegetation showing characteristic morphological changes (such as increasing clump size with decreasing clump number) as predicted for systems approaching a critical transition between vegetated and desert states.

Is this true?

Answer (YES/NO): NO